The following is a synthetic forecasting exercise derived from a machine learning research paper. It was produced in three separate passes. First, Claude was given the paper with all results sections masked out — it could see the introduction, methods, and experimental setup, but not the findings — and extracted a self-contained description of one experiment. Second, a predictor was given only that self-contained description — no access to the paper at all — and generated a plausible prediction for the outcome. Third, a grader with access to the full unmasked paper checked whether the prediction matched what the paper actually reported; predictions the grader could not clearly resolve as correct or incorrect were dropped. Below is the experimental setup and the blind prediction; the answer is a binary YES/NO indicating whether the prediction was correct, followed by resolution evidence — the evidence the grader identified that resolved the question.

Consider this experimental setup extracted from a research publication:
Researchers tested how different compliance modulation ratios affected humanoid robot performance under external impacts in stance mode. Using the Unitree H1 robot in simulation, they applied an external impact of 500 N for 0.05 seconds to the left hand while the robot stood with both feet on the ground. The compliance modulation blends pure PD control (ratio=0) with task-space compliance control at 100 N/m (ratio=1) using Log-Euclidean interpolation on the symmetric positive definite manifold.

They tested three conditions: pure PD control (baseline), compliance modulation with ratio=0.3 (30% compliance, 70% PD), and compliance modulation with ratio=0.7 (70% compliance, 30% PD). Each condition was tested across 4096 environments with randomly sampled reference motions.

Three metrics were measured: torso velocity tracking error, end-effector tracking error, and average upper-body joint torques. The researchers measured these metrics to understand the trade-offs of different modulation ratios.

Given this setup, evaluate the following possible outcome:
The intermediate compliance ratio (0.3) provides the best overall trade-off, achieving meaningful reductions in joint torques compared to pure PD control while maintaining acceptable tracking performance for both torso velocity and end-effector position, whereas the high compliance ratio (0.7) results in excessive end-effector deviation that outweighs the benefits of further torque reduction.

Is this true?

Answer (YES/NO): NO